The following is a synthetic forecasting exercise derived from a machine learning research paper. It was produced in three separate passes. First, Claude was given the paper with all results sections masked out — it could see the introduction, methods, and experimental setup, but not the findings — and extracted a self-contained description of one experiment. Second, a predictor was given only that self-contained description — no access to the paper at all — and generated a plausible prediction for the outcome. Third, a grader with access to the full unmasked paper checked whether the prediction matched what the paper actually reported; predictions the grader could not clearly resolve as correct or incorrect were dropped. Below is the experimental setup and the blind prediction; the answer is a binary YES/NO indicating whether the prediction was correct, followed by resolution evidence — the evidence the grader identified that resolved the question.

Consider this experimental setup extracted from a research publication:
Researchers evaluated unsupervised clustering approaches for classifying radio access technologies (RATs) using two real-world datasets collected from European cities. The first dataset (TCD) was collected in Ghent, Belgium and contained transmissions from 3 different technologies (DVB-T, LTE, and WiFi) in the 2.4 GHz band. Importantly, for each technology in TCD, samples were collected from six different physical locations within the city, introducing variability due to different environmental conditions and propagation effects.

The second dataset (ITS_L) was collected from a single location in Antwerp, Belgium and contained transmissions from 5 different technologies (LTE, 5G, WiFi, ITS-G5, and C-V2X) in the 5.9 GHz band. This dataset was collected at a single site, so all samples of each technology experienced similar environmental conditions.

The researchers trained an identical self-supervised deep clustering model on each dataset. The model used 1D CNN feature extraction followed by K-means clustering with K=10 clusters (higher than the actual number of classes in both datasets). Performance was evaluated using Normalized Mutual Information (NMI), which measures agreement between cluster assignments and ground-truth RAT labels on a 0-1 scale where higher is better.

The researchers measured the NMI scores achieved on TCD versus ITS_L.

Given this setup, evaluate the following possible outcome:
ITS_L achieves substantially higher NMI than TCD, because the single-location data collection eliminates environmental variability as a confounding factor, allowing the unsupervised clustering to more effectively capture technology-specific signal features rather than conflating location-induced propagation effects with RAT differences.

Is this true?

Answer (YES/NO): YES